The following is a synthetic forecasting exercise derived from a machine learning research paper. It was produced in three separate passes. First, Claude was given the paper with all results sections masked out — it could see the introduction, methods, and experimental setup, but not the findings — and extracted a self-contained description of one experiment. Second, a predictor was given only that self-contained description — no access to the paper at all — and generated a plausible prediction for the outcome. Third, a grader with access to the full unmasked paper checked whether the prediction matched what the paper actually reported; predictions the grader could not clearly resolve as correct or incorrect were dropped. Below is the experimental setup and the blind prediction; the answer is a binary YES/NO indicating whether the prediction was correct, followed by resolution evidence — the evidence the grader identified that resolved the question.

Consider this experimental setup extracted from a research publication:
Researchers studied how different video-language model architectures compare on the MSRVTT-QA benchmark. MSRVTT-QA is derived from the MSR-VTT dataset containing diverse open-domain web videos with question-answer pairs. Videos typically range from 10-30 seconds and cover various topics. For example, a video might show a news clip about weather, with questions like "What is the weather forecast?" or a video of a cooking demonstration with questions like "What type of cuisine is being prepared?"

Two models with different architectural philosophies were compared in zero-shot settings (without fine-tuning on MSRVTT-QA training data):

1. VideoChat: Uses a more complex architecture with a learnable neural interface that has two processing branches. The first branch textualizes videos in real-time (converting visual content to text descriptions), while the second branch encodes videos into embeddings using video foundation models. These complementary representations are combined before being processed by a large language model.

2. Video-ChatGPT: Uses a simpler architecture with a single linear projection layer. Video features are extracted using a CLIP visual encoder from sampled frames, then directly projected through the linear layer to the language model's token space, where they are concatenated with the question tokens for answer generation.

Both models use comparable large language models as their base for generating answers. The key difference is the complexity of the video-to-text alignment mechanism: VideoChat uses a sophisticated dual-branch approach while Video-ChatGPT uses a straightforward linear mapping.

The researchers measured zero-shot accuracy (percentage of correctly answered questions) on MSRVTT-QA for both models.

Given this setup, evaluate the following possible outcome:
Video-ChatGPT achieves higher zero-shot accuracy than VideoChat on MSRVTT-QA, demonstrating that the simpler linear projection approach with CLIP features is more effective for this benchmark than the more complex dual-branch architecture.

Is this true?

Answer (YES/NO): YES